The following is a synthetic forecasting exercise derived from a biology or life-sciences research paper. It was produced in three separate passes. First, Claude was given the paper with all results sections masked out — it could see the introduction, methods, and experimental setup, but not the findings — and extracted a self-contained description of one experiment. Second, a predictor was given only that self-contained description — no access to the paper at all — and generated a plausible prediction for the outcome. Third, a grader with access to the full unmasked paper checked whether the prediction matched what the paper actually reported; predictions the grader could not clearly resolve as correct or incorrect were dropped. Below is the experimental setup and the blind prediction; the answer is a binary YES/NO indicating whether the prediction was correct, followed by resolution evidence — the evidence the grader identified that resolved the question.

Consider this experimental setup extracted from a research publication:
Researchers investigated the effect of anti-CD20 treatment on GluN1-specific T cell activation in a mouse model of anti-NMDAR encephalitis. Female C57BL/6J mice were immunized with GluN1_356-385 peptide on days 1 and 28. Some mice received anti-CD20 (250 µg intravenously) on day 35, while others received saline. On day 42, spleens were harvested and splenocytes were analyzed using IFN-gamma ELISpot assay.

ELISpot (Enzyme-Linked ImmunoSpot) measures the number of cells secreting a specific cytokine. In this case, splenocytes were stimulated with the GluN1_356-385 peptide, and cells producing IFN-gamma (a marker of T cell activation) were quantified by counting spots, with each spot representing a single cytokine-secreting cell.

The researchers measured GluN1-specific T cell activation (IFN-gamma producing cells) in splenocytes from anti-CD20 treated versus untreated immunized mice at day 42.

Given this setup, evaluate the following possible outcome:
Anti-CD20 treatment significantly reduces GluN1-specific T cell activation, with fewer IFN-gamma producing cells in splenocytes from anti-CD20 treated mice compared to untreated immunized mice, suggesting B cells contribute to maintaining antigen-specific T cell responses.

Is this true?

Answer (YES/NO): NO